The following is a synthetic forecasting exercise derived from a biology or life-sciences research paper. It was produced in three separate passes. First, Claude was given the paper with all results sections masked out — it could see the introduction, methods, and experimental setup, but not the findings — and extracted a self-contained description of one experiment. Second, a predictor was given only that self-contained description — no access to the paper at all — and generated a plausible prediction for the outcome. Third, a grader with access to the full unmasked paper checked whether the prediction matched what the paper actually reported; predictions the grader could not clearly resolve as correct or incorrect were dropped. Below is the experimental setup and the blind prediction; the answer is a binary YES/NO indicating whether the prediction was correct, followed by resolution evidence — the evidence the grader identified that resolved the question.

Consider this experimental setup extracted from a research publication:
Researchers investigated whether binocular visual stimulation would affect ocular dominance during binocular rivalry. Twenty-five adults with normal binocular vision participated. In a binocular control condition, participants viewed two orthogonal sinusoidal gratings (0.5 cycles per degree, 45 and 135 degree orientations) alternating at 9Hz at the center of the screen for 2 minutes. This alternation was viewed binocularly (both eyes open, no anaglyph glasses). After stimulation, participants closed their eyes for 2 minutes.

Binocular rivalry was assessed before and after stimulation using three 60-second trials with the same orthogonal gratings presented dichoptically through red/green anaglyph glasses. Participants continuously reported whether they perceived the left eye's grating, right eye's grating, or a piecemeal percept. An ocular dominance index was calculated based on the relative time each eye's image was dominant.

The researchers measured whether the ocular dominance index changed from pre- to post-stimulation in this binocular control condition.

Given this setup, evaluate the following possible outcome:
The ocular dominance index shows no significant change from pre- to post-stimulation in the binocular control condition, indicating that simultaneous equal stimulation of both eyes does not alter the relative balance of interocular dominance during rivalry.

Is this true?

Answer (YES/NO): YES